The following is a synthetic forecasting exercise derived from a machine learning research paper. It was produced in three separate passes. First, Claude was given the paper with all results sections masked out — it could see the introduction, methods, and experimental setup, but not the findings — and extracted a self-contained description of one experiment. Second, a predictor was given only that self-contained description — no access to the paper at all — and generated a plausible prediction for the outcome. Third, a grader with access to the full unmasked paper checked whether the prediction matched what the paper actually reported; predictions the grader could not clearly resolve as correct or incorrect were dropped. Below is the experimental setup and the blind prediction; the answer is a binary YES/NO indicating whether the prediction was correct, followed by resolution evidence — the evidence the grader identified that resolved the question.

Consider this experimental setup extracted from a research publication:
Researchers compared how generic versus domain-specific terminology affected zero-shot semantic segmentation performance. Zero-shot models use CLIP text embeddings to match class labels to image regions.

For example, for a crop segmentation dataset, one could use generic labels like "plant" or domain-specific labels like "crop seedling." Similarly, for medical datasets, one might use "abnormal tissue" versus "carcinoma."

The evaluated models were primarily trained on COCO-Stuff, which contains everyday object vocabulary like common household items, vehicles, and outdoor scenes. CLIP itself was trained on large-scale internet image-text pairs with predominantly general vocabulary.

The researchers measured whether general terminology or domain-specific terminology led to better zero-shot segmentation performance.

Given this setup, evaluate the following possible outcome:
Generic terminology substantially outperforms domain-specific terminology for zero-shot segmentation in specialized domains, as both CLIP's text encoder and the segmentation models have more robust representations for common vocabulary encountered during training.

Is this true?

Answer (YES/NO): YES